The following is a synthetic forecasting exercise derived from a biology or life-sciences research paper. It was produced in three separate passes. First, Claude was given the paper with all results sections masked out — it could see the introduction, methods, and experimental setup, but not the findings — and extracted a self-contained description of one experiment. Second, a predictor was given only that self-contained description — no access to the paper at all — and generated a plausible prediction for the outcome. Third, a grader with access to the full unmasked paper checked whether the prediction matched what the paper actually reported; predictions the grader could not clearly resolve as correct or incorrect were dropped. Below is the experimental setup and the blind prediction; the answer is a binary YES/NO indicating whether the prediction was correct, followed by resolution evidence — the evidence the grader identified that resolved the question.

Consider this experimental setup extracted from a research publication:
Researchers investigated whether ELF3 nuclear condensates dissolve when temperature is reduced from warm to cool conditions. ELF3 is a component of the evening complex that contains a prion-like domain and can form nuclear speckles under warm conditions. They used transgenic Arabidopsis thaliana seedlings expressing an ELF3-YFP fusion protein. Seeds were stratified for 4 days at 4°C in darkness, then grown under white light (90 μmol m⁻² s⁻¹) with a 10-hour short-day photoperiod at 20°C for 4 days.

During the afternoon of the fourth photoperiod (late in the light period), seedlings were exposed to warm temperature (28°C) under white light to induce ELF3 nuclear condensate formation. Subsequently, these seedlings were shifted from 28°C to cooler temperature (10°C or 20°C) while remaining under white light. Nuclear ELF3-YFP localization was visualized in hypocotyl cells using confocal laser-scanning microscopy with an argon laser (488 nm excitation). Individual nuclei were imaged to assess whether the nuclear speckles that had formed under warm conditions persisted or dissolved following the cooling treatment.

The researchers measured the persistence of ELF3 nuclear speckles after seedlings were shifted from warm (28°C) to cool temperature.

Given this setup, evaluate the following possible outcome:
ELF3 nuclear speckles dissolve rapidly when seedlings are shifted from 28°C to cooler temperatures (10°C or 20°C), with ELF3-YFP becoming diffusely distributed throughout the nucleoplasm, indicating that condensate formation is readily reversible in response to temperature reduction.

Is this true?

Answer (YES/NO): NO